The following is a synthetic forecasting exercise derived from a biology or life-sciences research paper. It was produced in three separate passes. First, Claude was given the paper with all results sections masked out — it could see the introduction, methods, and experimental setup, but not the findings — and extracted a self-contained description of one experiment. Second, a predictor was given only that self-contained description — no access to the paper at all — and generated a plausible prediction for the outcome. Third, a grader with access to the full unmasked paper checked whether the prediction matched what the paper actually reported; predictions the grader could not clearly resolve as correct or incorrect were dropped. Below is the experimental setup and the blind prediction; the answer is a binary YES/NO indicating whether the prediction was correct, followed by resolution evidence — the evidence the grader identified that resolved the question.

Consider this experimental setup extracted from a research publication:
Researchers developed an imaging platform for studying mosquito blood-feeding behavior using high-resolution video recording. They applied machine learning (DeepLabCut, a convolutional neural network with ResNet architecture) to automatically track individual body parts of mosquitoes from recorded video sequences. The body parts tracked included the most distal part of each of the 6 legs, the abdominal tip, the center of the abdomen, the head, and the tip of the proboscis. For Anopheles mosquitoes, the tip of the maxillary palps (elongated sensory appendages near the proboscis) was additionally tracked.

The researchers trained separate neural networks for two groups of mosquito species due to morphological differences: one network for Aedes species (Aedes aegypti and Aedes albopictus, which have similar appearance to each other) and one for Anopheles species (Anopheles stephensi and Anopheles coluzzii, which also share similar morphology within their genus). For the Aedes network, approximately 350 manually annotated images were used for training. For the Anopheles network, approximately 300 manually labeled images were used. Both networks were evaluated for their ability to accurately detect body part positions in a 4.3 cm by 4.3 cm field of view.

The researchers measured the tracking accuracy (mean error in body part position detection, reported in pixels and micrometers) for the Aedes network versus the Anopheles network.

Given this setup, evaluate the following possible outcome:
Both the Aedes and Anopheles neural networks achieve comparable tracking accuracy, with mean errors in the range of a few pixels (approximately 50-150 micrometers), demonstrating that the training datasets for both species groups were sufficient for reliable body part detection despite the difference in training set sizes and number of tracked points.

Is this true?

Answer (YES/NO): NO